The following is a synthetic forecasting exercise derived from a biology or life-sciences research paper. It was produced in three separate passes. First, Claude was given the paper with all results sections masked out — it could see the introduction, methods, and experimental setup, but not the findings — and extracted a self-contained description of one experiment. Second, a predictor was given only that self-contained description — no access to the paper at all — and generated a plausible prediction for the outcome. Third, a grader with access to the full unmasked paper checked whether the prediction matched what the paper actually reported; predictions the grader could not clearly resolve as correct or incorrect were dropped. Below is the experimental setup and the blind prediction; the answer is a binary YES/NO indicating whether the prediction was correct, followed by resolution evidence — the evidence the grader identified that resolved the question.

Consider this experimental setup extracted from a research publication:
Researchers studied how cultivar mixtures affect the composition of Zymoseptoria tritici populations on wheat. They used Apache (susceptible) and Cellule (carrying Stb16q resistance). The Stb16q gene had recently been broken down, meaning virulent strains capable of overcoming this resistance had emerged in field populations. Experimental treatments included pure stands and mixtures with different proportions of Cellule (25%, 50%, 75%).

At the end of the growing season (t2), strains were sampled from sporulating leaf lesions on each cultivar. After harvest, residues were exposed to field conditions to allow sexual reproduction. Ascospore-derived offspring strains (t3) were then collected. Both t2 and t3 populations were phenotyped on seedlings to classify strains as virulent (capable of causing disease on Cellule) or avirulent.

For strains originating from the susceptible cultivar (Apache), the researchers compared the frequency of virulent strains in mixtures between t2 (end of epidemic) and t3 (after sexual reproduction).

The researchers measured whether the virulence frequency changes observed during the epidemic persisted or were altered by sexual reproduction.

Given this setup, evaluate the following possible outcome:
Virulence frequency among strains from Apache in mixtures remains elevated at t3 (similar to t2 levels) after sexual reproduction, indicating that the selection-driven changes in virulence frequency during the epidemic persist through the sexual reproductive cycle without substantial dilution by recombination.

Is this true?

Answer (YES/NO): YES